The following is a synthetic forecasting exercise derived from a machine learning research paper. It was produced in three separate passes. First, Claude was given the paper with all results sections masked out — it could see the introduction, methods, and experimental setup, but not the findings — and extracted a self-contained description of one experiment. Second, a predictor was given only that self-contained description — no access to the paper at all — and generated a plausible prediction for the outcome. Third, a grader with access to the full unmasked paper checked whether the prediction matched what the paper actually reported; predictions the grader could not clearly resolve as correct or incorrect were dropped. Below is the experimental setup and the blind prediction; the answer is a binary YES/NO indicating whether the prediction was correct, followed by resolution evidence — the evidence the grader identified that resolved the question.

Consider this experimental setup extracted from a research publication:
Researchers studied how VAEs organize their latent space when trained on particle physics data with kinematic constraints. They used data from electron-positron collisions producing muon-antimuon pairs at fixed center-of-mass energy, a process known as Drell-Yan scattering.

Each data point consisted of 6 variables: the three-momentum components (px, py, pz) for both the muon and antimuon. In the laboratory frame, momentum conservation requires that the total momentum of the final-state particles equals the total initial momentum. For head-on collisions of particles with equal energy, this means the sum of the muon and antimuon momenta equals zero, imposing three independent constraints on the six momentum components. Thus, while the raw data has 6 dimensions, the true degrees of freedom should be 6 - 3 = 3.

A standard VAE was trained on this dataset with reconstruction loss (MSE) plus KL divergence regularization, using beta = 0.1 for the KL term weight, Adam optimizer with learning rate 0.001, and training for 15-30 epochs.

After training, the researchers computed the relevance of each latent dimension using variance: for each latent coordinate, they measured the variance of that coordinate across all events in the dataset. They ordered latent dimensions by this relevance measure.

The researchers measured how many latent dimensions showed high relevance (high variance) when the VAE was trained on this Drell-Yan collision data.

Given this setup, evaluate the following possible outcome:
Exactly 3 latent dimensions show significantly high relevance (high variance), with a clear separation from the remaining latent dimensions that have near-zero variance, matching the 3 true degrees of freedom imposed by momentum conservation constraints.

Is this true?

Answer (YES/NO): YES